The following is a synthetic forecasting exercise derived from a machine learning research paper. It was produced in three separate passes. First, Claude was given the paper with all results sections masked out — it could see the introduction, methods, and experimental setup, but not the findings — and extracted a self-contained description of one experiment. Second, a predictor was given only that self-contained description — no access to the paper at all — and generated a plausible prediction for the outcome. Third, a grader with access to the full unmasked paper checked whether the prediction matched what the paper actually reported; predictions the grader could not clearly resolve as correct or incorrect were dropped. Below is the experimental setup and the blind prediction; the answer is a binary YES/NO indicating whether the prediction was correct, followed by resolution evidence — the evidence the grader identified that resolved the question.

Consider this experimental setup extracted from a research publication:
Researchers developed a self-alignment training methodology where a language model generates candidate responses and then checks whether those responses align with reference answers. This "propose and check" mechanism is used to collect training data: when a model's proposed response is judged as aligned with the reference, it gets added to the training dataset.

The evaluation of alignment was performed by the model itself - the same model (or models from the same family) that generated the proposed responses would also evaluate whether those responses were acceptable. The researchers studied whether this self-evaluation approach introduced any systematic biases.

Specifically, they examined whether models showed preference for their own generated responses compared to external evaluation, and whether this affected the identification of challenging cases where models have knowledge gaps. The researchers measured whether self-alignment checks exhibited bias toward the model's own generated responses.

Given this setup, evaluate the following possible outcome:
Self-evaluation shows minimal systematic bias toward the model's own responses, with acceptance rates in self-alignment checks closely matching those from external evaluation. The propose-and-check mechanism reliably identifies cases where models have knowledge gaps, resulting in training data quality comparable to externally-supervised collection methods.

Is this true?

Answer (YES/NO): NO